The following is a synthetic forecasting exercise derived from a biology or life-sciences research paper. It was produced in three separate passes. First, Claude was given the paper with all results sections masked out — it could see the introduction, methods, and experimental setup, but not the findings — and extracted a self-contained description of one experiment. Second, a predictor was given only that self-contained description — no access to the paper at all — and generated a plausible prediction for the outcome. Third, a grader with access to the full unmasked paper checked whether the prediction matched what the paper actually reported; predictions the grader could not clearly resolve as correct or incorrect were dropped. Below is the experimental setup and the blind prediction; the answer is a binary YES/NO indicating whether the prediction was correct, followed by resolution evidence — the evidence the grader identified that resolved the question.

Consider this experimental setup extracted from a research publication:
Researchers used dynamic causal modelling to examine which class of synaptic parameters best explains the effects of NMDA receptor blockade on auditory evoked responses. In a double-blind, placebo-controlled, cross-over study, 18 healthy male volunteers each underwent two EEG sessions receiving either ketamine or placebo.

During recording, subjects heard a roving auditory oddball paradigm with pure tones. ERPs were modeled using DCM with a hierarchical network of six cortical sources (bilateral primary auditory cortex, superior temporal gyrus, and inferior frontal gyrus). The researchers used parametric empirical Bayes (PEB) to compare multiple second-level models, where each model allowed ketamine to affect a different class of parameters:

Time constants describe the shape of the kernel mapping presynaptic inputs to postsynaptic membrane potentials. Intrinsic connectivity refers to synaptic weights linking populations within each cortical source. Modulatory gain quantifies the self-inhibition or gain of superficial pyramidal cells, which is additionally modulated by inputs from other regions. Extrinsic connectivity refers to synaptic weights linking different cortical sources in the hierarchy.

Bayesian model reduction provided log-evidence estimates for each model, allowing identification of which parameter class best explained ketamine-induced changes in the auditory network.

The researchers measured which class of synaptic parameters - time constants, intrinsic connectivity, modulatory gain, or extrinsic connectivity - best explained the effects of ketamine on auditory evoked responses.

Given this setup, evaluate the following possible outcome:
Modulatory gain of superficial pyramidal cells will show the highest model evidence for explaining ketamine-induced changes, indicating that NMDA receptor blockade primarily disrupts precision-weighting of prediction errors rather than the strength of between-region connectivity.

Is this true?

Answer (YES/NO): NO